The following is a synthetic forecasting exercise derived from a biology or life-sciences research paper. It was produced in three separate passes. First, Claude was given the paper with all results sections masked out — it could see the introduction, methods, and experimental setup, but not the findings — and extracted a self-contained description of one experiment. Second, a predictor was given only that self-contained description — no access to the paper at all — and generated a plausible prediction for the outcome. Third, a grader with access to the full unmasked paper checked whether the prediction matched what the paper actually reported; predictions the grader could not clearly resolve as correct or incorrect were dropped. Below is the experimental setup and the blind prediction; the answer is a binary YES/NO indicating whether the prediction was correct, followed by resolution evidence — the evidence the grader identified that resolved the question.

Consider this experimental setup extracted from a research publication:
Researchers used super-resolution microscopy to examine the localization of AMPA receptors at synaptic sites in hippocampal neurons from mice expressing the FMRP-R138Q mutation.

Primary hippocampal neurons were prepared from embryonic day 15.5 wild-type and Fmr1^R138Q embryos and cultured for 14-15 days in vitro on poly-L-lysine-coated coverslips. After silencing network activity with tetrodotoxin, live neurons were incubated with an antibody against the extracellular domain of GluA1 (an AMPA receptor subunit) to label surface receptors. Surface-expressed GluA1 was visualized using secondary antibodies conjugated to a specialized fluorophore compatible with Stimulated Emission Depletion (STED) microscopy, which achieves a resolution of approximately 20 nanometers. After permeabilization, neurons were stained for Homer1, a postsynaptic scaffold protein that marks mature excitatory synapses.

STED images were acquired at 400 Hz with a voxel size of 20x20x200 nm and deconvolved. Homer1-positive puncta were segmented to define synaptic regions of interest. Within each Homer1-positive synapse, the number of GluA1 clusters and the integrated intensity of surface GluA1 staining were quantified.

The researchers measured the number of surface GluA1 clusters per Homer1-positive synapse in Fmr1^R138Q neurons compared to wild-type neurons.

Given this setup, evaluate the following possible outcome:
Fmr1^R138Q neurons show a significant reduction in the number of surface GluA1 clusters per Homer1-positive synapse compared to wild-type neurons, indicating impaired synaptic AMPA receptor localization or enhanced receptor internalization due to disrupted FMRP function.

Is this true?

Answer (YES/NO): NO